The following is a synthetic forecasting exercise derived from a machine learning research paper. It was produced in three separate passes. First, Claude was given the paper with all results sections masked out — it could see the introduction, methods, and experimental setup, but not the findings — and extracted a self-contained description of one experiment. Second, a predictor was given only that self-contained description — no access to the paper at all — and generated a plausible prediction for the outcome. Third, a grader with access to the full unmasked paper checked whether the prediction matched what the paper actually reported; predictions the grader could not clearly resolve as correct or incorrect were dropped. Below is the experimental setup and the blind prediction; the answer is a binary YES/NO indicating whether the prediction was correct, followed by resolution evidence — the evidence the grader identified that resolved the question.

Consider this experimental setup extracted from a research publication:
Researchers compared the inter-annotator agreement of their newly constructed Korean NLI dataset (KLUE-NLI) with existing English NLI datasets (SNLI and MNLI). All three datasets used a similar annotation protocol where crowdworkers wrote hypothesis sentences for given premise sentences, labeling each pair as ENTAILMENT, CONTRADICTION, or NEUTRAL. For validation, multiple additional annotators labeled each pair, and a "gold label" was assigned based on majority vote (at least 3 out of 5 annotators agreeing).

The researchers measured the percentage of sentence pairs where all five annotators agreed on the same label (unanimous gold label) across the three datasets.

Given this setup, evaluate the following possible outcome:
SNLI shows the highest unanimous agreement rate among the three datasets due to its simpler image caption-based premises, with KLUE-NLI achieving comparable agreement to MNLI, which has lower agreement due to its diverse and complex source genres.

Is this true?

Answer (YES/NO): NO